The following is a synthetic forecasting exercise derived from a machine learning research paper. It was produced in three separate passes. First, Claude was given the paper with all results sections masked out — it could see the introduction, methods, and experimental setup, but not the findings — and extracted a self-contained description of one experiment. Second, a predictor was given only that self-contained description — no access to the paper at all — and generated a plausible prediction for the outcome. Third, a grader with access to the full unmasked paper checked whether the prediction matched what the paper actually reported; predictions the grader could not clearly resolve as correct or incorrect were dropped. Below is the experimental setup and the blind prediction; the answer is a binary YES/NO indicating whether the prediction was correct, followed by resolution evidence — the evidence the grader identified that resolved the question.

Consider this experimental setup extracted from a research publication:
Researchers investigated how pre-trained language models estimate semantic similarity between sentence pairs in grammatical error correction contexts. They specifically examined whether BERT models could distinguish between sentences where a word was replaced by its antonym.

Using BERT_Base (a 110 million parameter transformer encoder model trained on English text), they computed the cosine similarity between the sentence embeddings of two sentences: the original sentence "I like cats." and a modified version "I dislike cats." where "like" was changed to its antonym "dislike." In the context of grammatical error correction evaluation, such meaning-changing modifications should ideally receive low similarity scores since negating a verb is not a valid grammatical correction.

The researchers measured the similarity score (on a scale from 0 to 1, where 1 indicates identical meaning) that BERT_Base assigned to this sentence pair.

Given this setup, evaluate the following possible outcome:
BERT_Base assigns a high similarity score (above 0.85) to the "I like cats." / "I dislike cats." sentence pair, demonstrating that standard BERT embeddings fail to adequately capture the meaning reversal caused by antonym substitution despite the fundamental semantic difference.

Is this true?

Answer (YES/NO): YES